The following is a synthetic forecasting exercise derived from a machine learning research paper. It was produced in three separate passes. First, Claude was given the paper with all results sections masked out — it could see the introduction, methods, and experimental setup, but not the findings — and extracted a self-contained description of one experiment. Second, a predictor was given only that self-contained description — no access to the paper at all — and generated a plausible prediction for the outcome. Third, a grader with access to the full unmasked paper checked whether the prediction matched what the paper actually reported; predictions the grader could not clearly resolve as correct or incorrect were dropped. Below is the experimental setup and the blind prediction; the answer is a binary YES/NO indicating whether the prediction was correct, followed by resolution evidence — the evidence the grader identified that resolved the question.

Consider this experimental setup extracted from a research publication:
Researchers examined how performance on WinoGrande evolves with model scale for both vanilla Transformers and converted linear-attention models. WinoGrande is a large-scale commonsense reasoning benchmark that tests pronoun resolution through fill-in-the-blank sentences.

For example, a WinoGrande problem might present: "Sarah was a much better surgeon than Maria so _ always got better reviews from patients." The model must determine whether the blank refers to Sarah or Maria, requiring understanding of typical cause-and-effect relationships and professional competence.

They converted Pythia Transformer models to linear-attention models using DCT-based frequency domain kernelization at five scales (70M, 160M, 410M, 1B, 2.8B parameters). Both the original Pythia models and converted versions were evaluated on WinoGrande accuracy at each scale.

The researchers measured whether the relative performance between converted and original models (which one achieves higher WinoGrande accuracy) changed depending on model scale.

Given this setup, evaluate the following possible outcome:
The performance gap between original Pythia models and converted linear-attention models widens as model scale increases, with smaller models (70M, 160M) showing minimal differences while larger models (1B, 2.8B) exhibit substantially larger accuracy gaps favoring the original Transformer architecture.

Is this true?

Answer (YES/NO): NO